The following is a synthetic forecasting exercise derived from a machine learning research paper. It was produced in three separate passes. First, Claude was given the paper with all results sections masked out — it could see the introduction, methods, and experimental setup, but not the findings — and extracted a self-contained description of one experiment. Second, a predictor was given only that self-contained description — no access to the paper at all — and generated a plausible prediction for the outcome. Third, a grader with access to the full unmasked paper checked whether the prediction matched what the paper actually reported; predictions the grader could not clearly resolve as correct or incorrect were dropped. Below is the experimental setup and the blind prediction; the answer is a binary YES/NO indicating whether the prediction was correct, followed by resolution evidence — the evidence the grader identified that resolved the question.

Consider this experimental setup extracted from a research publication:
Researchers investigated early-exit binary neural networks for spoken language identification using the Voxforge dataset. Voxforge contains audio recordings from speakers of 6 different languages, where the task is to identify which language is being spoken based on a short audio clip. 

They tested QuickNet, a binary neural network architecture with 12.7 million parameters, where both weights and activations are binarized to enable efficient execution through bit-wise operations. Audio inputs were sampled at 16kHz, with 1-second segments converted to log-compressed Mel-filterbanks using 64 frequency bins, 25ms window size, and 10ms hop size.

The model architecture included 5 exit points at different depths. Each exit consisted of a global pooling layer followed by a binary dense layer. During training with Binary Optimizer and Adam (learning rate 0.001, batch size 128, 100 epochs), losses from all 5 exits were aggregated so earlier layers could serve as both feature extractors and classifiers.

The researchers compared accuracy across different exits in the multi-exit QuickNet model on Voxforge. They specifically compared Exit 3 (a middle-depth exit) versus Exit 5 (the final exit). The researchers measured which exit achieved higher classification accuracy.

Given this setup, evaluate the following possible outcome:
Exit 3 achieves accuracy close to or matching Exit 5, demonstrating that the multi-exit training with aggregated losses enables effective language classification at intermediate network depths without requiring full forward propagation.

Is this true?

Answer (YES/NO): NO